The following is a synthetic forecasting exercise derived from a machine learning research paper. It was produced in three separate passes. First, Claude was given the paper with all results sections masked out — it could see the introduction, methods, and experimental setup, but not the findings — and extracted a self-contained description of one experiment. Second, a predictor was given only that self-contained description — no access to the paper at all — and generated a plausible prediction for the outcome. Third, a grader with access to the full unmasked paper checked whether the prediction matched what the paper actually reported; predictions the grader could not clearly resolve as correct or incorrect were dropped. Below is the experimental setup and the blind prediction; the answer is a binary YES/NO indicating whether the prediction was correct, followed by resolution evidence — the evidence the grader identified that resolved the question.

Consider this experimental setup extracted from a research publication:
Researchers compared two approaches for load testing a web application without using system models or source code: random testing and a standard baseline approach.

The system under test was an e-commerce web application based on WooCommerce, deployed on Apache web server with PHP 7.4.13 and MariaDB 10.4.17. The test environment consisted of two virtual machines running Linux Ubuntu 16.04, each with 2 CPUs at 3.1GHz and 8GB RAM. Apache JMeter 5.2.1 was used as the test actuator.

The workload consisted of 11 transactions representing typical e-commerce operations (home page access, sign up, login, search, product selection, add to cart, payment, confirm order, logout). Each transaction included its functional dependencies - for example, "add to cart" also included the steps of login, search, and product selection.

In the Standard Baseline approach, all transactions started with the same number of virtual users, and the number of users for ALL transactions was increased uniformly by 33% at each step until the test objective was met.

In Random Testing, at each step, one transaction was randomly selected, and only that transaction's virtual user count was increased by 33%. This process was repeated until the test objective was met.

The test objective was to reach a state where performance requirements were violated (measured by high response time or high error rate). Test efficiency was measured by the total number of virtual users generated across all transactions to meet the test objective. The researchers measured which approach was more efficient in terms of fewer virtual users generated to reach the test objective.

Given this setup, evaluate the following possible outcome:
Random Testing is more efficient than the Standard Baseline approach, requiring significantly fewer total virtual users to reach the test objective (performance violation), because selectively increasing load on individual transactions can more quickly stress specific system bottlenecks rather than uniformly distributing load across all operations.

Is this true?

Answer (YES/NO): YES